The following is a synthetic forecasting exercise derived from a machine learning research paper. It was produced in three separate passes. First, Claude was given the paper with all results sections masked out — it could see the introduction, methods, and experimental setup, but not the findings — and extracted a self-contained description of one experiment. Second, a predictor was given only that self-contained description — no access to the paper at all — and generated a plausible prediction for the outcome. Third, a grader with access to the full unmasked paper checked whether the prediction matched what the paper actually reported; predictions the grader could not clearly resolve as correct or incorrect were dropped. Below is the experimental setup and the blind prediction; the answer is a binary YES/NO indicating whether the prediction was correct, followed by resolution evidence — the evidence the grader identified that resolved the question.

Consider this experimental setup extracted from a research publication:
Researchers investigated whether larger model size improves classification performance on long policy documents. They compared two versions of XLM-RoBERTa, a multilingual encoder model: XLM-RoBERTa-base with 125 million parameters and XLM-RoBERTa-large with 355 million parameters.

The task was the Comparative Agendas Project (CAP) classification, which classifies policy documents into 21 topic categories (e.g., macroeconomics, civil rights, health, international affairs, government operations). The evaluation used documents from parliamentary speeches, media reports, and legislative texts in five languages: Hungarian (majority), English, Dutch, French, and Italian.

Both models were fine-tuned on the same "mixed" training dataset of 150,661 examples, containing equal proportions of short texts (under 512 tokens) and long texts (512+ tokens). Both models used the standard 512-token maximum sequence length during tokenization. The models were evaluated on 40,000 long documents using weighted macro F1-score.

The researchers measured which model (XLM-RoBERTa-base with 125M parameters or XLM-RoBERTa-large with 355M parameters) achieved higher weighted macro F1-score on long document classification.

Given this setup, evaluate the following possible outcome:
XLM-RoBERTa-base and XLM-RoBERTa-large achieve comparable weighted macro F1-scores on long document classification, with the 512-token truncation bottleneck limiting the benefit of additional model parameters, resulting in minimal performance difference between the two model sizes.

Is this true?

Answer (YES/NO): NO